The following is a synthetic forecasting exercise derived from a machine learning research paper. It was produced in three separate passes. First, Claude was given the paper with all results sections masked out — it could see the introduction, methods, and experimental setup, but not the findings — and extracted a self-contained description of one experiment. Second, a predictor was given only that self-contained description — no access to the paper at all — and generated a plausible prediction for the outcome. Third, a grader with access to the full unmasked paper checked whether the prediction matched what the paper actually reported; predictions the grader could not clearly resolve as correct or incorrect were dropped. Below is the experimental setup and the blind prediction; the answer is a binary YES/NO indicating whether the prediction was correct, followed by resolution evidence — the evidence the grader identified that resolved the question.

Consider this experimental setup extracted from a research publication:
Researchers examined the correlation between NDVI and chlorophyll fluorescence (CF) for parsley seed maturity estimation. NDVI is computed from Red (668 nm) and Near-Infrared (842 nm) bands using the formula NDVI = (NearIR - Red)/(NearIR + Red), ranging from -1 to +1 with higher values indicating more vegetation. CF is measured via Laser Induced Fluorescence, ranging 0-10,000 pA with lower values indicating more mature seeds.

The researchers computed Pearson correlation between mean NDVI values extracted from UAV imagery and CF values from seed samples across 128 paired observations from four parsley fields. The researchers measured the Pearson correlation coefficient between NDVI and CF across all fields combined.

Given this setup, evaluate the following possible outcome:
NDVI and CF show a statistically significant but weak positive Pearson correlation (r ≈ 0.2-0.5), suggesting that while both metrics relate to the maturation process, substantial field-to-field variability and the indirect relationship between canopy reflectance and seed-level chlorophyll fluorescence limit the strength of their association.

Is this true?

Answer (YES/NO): NO